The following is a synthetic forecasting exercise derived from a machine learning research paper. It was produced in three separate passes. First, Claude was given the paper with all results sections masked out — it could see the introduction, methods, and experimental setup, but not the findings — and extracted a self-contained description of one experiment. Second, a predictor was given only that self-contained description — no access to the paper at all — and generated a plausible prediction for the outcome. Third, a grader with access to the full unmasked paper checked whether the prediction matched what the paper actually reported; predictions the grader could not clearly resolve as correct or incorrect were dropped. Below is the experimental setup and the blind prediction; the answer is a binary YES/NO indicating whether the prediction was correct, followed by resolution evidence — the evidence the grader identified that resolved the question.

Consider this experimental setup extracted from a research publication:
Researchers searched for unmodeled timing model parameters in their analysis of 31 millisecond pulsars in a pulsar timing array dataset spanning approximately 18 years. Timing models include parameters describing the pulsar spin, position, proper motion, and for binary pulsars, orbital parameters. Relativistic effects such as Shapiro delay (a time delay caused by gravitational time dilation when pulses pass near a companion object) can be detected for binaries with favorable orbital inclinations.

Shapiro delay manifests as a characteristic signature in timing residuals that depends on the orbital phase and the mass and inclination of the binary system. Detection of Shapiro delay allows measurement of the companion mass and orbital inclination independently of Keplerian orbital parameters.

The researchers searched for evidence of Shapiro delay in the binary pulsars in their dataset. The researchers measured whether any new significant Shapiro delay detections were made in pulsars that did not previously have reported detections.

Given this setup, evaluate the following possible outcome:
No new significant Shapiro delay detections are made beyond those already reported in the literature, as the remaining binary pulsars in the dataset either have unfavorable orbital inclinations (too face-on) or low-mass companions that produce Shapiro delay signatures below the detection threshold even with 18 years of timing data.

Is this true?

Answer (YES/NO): NO